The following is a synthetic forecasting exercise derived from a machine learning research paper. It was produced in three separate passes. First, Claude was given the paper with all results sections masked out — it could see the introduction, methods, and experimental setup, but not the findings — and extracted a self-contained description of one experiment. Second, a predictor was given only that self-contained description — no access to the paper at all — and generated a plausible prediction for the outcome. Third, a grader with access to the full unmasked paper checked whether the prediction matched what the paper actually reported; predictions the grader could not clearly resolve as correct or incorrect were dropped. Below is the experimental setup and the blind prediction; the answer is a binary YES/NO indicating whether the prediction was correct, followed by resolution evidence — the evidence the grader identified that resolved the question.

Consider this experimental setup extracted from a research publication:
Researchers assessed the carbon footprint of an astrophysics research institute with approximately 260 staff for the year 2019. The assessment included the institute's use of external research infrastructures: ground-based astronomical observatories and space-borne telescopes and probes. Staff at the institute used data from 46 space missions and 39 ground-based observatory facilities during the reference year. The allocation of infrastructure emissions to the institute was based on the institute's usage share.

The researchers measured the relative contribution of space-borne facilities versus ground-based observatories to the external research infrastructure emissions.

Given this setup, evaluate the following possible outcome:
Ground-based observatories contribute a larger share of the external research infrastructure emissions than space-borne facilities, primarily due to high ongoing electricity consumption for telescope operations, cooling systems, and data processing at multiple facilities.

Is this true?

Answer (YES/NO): NO